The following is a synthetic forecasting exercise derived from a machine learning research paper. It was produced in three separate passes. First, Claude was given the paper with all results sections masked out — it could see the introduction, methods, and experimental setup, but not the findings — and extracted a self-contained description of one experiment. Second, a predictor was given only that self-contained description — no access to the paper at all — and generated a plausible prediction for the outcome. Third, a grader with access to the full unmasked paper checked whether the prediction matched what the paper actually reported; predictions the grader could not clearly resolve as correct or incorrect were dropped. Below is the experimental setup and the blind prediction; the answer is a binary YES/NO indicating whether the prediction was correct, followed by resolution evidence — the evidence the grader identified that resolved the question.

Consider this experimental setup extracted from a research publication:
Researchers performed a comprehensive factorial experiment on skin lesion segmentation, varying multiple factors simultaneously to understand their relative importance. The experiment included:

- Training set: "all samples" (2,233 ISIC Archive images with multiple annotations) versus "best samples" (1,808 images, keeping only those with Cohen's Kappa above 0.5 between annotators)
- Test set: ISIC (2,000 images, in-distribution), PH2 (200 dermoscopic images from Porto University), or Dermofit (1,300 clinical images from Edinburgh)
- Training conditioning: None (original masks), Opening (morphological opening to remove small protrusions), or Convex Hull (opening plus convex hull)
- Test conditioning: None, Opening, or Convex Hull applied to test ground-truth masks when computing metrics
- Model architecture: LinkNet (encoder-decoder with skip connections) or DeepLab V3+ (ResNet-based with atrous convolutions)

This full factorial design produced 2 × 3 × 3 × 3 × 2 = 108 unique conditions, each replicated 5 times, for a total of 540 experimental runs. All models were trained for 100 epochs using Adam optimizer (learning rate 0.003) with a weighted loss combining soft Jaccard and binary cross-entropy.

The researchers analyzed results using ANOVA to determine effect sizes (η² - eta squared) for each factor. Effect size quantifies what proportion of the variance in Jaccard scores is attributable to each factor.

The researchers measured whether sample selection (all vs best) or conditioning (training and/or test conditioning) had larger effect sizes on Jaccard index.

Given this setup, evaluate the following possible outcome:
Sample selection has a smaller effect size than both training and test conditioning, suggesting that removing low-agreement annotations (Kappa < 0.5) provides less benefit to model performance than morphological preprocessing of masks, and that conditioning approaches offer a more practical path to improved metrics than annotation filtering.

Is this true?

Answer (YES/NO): NO